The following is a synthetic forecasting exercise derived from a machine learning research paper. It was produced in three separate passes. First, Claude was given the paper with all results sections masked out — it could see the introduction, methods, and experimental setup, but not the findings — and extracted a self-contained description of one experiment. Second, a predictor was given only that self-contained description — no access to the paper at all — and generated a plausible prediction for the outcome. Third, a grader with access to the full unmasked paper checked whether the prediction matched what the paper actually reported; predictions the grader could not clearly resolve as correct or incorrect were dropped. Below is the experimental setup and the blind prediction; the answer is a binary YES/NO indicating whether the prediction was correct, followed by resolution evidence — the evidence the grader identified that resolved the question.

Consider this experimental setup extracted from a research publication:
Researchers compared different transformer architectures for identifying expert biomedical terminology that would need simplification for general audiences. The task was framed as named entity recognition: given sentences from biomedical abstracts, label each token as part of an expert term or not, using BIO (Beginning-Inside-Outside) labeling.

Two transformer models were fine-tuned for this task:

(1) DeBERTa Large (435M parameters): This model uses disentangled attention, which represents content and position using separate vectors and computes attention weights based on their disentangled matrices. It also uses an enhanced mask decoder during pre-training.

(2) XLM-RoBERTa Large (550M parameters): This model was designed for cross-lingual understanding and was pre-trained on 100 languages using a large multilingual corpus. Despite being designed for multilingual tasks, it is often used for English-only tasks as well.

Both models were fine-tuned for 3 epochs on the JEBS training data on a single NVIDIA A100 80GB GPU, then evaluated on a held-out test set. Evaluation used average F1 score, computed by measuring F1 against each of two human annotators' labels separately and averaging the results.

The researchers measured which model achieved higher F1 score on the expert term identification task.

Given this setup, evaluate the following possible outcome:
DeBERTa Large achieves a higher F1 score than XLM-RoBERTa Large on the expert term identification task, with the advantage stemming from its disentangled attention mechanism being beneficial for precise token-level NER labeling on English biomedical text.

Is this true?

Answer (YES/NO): YES